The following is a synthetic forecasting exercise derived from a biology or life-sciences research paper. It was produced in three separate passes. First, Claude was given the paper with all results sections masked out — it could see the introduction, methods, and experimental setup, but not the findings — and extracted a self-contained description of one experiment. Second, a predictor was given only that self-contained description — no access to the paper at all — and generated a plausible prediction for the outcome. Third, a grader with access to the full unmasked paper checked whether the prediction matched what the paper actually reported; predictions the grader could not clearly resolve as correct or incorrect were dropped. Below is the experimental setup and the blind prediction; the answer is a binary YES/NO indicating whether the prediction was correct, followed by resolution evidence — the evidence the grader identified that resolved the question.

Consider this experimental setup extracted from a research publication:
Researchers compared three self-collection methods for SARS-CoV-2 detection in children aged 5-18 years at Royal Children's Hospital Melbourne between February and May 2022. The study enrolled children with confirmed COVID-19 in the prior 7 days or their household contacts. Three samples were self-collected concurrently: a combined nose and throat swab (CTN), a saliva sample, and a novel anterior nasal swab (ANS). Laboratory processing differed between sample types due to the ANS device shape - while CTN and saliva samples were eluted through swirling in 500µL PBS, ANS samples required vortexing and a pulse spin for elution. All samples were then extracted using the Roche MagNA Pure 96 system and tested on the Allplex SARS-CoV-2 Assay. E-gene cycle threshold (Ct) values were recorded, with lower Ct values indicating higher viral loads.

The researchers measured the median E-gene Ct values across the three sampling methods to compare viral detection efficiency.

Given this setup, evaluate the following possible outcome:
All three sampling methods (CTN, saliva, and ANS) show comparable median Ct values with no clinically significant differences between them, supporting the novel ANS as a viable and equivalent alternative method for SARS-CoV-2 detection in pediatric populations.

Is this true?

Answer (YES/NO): NO